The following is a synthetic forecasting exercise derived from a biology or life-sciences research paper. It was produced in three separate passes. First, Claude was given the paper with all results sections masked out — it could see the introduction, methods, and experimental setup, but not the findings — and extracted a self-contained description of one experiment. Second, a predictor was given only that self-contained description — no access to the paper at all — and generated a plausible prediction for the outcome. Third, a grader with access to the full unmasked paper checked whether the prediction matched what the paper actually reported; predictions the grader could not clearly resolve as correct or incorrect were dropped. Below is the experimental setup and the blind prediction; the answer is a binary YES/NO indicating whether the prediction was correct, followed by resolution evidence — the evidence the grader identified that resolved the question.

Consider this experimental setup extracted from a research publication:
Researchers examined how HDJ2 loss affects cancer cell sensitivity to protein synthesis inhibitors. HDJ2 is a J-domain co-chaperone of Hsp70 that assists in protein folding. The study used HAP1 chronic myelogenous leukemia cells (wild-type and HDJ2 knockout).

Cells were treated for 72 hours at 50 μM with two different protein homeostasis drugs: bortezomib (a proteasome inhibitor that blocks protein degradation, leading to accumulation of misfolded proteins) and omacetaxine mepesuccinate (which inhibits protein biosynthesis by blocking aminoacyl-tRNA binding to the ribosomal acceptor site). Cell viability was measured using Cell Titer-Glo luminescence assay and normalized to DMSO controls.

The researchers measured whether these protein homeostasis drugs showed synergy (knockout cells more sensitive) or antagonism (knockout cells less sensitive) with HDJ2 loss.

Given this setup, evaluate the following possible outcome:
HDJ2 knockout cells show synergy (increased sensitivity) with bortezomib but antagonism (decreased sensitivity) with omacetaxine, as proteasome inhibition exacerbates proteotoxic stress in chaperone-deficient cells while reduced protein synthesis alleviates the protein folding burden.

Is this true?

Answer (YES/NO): NO